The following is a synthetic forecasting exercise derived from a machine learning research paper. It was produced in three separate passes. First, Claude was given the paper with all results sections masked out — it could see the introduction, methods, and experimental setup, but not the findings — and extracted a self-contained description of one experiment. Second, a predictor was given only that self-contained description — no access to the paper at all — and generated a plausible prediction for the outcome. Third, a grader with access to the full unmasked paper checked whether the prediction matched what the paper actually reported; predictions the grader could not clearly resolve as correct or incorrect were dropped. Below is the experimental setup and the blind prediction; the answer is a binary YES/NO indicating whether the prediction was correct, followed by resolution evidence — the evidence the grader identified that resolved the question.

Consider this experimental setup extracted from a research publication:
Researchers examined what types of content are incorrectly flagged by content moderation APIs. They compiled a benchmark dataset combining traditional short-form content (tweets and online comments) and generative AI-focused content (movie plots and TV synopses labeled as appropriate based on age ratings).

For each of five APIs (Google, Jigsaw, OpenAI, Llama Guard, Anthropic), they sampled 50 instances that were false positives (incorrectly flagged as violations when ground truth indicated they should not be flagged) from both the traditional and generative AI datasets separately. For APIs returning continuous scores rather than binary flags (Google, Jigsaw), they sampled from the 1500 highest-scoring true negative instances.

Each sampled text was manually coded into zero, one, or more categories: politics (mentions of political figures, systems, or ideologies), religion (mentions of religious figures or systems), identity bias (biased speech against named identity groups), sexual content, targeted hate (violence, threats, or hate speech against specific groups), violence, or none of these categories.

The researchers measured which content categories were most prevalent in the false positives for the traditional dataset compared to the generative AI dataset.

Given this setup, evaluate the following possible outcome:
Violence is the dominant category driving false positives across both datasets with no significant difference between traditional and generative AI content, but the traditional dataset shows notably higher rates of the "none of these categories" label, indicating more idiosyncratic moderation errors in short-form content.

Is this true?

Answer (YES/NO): NO